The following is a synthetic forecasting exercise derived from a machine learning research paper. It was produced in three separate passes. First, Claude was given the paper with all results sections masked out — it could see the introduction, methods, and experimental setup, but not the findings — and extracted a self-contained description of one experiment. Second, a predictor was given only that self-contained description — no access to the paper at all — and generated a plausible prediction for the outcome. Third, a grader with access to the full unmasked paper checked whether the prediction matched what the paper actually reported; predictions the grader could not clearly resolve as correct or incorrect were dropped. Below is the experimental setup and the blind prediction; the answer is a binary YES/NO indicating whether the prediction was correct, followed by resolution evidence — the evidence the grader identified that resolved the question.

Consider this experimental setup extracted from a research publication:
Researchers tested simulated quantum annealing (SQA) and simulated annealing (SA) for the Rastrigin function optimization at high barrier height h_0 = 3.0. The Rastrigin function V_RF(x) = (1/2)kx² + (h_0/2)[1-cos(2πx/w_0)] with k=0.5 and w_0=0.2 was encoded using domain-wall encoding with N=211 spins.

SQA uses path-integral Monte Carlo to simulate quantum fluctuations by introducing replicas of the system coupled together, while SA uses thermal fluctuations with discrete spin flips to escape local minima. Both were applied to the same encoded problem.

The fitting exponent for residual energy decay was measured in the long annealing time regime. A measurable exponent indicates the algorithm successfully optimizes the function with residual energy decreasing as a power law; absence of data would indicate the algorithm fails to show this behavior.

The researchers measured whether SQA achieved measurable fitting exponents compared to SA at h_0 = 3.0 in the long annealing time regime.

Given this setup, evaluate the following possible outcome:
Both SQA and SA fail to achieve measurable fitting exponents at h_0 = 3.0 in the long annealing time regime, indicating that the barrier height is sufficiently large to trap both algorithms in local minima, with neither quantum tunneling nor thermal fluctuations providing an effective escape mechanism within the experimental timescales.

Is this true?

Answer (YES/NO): NO